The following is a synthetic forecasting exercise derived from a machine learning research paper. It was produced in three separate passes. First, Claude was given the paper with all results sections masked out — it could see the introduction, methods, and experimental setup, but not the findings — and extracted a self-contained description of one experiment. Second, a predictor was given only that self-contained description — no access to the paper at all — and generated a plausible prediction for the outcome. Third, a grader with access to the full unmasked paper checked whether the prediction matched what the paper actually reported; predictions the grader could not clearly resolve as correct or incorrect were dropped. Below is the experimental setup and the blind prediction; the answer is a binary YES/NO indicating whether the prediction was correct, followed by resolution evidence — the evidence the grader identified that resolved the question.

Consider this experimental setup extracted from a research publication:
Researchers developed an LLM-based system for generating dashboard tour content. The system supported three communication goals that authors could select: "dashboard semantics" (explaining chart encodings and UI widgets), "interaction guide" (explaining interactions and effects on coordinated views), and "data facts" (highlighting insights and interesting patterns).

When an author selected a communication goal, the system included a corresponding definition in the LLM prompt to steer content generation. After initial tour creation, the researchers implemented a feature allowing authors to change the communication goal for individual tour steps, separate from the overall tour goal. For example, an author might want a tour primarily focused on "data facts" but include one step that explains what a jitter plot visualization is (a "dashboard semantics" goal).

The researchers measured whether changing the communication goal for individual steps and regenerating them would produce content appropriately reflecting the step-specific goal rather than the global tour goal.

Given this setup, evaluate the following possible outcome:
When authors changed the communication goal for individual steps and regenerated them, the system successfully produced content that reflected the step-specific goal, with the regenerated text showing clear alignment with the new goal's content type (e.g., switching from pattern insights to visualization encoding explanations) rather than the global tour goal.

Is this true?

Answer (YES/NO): YES